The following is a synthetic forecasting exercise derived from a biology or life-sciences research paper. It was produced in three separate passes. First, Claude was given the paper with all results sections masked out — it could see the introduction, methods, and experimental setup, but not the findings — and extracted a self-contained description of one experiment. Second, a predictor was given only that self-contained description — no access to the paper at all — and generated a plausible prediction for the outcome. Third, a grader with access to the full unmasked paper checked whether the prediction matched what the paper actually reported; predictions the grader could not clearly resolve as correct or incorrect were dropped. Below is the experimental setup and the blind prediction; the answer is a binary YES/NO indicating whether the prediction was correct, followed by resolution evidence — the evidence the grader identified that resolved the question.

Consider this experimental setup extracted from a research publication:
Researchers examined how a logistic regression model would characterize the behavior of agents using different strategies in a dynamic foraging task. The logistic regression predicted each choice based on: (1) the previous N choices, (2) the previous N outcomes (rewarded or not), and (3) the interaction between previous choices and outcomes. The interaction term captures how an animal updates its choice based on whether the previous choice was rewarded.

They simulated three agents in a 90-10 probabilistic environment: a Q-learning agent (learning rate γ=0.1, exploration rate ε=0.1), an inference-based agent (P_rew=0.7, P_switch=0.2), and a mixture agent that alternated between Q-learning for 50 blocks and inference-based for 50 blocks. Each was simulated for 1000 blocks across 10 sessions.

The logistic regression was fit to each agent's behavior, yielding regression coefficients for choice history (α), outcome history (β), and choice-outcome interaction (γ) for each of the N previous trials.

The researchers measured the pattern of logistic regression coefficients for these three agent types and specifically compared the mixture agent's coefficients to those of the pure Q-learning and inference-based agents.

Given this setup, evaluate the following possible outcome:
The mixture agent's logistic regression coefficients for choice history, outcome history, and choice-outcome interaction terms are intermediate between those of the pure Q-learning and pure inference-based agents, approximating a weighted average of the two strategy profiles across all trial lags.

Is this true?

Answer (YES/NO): NO